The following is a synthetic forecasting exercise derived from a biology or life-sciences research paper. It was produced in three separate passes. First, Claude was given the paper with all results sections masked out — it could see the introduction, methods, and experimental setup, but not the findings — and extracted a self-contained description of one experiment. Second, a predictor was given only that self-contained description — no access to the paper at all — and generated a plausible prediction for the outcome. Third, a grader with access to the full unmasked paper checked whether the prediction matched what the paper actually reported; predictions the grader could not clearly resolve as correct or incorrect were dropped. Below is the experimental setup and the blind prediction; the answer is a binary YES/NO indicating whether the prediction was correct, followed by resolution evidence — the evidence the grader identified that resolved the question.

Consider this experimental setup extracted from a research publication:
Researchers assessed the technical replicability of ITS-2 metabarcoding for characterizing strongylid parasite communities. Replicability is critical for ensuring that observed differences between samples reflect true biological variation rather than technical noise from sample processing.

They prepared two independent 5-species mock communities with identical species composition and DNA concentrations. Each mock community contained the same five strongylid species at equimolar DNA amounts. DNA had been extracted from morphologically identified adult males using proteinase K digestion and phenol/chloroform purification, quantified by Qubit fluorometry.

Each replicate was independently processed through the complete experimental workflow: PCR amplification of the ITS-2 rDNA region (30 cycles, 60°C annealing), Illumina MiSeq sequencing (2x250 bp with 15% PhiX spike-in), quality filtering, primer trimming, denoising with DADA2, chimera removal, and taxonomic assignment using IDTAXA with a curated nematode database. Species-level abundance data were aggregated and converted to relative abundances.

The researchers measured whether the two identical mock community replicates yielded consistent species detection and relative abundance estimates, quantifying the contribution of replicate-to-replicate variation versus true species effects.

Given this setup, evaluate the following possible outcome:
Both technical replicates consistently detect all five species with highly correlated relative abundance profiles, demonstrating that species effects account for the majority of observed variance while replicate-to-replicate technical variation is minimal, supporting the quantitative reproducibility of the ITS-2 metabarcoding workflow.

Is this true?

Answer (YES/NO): YES